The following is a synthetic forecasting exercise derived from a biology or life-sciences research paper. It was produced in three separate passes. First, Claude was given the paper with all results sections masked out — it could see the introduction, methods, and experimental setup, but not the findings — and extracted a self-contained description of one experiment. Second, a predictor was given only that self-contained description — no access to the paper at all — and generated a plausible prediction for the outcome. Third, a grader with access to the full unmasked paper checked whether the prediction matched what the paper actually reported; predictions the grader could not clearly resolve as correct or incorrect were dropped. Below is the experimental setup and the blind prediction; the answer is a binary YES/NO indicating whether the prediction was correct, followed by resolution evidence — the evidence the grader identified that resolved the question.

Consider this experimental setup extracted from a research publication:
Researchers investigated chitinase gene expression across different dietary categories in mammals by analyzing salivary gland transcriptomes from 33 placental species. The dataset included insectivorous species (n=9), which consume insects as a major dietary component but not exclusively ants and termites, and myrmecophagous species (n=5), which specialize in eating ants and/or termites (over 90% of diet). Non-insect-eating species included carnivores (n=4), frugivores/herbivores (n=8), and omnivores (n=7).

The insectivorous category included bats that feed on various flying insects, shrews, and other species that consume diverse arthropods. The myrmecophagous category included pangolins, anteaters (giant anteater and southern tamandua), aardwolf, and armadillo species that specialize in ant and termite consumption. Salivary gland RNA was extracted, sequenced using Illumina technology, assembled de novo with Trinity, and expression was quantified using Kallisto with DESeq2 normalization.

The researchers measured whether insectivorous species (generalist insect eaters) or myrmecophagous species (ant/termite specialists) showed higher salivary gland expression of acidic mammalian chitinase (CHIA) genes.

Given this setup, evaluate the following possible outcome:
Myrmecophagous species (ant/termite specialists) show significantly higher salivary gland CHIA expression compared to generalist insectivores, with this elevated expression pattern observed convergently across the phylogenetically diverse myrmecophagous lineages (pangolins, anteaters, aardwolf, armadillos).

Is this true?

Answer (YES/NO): NO